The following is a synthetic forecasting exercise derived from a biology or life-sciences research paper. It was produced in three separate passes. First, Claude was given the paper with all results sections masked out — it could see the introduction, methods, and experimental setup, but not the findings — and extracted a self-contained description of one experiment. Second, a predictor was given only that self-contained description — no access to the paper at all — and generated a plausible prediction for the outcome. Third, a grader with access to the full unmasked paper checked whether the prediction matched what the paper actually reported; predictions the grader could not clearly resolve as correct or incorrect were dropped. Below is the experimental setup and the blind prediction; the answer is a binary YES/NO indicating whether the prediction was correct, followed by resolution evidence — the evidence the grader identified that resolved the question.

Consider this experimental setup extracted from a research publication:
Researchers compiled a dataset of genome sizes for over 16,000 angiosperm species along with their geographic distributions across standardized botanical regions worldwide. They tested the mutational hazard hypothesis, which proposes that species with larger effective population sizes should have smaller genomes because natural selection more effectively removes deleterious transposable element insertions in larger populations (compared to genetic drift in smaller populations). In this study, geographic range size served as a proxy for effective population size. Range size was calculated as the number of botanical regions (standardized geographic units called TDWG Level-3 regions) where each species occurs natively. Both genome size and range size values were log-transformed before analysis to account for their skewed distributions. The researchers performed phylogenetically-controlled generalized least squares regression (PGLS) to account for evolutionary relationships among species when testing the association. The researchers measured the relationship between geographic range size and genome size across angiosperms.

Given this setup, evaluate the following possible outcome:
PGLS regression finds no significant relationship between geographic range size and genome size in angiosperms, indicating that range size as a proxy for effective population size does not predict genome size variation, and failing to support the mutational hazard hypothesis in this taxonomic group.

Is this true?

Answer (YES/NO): NO